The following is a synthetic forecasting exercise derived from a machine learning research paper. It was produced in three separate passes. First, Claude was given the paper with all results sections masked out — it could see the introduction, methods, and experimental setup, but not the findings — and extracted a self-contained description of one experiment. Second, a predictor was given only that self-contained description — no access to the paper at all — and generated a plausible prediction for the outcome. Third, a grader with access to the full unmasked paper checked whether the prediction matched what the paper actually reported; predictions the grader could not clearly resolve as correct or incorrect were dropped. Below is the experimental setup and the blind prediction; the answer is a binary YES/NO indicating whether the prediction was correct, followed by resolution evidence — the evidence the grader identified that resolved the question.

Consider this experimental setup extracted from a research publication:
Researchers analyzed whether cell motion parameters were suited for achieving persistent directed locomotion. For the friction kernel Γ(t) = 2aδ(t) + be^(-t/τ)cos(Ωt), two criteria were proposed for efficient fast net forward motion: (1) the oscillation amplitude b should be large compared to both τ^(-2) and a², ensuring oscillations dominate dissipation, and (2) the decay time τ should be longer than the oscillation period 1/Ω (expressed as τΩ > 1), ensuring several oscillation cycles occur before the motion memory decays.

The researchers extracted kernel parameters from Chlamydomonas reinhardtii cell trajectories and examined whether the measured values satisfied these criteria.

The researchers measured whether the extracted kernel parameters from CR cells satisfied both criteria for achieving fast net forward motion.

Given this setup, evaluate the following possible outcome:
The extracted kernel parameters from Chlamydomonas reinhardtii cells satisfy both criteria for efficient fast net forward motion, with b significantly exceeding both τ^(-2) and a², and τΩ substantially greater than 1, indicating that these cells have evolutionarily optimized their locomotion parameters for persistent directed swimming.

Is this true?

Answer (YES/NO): YES